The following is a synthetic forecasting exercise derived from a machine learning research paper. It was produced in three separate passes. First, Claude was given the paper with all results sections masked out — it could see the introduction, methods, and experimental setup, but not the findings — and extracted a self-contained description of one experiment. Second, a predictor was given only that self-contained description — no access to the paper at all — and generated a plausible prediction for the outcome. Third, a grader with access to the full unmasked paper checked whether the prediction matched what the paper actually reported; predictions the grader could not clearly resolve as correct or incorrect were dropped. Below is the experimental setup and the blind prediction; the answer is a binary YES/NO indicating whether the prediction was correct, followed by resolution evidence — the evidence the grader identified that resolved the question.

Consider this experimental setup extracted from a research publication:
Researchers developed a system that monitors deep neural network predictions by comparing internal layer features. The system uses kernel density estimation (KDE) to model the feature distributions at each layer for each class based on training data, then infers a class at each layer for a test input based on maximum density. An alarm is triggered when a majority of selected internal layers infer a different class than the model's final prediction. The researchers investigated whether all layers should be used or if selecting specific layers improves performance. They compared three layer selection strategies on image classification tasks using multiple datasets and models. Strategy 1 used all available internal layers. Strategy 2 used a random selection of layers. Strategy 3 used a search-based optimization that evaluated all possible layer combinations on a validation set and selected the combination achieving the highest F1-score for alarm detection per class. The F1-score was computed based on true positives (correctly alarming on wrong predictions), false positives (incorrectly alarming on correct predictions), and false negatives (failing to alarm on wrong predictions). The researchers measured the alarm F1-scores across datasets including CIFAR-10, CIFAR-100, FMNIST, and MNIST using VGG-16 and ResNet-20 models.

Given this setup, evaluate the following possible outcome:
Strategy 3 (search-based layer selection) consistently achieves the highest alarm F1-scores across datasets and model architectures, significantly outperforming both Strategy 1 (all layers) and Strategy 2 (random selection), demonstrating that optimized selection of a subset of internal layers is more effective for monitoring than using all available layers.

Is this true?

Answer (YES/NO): NO